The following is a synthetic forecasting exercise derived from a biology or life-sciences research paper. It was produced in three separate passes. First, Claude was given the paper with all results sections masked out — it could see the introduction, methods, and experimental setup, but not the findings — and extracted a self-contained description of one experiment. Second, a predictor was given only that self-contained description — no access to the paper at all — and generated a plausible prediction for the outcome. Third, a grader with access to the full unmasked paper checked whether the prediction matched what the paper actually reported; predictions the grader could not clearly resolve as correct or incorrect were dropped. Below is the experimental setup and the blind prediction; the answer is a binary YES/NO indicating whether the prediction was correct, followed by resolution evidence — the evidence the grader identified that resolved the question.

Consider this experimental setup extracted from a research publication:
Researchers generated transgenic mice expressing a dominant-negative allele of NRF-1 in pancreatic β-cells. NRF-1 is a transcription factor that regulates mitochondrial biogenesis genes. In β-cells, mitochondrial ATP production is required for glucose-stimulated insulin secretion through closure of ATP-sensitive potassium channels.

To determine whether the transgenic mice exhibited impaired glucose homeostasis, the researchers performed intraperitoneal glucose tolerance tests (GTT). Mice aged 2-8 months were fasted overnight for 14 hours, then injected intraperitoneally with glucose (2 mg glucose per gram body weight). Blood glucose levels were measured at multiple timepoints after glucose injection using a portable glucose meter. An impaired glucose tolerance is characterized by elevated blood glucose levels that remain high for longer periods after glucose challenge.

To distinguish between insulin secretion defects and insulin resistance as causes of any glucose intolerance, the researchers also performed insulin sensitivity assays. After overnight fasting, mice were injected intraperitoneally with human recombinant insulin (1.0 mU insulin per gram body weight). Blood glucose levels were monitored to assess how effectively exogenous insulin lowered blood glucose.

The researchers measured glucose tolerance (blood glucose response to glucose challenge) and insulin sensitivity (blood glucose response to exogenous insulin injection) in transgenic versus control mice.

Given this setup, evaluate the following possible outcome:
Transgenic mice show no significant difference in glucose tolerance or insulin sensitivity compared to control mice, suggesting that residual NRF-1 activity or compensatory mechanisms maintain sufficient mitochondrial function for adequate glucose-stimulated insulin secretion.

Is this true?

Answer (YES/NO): NO